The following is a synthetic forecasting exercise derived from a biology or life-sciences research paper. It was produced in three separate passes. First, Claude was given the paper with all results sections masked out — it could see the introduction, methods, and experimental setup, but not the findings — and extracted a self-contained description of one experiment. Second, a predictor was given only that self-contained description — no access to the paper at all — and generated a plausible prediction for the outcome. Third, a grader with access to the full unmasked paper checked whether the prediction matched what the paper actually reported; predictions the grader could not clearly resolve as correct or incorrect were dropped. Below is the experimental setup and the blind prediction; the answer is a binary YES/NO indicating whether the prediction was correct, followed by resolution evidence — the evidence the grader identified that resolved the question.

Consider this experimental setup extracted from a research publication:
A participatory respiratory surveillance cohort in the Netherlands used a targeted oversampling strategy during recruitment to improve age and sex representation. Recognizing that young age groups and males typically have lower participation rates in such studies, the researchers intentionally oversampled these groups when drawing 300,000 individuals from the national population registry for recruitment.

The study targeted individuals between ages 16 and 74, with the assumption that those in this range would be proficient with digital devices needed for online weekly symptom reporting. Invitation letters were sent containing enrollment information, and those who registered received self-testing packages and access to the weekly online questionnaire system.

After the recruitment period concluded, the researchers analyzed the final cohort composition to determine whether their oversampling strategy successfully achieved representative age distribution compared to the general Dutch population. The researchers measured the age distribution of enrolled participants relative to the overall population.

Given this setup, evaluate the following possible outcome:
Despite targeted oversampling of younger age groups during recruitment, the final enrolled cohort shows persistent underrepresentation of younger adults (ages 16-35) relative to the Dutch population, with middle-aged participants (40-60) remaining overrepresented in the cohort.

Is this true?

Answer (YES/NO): YES